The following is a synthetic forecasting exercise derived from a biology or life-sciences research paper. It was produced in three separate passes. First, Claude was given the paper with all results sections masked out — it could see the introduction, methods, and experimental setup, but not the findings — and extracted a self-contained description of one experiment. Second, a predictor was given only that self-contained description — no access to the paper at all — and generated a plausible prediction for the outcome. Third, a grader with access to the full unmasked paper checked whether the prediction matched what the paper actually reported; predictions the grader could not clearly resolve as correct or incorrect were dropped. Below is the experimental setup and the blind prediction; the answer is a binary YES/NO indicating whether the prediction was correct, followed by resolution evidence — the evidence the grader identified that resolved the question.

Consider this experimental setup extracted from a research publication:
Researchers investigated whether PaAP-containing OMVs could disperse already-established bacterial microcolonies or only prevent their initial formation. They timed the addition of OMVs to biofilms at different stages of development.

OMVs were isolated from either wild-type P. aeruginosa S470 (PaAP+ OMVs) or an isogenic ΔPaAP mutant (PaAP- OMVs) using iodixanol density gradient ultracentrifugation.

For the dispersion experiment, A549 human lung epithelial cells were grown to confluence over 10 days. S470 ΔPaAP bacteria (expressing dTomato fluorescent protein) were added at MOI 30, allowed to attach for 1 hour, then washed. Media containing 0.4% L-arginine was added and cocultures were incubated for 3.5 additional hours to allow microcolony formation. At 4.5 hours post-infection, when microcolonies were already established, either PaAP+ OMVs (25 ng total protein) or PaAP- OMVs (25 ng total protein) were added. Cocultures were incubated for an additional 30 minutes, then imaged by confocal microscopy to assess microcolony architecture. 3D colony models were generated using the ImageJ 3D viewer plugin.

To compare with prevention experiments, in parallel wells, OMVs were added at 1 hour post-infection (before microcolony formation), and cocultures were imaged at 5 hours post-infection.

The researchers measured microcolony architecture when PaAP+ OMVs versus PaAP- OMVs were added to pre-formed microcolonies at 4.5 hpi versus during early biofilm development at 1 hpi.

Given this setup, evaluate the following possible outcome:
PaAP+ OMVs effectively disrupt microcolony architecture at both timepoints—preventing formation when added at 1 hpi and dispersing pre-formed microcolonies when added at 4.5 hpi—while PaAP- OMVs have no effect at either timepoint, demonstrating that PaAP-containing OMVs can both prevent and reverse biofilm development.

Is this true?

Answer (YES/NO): YES